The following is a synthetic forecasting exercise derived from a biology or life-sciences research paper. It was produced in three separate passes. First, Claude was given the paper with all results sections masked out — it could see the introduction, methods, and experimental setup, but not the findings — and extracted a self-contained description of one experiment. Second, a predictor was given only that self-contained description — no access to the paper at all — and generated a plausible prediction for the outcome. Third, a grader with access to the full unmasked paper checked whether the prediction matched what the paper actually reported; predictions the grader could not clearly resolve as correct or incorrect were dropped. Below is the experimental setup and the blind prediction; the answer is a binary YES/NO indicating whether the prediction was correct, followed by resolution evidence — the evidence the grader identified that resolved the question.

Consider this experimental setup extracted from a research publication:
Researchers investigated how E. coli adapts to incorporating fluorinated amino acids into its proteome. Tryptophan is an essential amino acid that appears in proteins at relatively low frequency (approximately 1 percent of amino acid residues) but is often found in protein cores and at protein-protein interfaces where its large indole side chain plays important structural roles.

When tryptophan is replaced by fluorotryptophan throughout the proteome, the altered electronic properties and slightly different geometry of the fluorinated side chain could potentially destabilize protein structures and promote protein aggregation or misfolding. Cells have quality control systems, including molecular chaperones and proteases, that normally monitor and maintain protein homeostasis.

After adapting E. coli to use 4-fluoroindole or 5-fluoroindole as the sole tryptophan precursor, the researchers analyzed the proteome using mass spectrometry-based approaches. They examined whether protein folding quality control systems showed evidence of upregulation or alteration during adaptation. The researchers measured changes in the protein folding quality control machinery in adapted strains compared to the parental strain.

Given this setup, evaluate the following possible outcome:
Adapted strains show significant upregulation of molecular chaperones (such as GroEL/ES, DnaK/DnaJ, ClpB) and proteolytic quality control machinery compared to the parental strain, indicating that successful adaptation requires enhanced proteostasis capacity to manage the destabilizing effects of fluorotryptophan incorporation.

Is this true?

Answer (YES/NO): NO